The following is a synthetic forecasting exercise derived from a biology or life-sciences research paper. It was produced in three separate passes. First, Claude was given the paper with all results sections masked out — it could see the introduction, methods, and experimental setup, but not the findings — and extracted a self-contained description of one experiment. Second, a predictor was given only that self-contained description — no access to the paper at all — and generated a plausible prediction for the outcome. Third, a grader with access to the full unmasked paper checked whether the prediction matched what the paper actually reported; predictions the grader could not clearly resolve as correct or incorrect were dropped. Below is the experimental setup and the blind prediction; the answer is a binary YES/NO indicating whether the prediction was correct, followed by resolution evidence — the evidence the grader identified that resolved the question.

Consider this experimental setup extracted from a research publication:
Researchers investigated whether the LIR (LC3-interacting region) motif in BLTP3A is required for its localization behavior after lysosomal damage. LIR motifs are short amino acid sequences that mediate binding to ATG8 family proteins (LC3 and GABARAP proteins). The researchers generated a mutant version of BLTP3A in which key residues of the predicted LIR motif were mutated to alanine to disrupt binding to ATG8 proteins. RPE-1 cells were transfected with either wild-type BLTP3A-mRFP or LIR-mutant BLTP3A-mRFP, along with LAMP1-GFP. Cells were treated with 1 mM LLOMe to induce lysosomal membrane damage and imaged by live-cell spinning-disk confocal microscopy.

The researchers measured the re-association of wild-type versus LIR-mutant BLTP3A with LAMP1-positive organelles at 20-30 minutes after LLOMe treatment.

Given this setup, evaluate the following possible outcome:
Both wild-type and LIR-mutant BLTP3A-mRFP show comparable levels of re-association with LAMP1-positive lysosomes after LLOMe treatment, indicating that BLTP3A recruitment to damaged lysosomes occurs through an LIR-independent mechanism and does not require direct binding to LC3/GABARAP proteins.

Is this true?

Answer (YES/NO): NO